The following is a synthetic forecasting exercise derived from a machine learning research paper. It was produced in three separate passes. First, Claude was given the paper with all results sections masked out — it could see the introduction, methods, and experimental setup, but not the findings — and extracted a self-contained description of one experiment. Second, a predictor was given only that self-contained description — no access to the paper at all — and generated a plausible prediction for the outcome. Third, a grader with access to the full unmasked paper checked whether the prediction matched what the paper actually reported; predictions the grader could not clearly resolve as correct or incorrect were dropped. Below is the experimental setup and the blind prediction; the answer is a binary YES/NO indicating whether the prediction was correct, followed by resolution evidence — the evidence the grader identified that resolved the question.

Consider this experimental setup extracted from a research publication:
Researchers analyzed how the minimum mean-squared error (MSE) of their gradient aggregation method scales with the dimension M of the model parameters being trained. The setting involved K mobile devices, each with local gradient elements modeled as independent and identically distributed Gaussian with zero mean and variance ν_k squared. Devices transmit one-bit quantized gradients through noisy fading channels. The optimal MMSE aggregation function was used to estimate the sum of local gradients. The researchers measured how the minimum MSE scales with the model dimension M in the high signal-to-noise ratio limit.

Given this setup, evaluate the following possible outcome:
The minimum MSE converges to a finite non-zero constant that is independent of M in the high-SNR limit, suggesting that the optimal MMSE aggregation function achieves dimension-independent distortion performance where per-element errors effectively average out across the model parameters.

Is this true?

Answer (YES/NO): NO